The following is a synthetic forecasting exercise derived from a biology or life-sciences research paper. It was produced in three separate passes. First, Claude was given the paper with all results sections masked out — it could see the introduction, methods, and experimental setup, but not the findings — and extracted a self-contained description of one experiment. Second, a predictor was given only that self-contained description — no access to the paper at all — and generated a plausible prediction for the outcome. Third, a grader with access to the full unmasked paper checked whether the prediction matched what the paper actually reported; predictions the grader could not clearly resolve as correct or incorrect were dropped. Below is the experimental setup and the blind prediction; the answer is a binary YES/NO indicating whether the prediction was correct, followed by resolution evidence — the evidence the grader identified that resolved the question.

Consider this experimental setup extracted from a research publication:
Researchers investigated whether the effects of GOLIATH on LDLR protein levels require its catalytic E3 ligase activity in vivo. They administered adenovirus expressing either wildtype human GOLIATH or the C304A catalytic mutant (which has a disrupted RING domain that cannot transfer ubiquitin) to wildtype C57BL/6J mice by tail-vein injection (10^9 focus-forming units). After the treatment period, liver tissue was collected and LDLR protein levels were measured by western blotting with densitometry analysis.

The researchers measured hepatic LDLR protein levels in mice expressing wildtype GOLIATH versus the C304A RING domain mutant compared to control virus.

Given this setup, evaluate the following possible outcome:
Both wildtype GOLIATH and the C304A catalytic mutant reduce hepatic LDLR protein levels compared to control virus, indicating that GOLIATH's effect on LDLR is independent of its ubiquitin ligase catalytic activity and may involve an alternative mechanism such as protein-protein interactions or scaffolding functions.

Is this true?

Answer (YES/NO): NO